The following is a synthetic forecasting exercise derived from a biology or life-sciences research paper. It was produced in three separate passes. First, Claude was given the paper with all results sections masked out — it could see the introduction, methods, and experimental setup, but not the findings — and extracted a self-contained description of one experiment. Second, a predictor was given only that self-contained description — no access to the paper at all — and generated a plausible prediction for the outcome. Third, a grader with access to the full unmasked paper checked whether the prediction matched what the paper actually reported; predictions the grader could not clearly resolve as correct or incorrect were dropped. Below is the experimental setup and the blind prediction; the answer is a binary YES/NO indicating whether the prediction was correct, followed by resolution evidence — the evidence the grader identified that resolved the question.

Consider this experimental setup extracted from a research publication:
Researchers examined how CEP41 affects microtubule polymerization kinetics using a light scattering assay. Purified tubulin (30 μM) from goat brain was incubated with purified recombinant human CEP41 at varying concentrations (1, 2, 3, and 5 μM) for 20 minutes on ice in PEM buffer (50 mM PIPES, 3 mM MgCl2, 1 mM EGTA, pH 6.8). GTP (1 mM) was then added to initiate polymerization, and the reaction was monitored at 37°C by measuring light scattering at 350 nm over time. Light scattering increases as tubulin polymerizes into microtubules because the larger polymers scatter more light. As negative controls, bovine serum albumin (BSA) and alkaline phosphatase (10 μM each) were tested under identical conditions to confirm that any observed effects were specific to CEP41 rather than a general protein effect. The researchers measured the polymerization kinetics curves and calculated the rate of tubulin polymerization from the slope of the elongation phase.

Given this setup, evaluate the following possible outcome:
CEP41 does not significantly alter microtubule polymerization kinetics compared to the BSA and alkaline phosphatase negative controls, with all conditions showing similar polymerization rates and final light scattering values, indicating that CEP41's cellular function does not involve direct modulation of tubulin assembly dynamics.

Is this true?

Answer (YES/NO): NO